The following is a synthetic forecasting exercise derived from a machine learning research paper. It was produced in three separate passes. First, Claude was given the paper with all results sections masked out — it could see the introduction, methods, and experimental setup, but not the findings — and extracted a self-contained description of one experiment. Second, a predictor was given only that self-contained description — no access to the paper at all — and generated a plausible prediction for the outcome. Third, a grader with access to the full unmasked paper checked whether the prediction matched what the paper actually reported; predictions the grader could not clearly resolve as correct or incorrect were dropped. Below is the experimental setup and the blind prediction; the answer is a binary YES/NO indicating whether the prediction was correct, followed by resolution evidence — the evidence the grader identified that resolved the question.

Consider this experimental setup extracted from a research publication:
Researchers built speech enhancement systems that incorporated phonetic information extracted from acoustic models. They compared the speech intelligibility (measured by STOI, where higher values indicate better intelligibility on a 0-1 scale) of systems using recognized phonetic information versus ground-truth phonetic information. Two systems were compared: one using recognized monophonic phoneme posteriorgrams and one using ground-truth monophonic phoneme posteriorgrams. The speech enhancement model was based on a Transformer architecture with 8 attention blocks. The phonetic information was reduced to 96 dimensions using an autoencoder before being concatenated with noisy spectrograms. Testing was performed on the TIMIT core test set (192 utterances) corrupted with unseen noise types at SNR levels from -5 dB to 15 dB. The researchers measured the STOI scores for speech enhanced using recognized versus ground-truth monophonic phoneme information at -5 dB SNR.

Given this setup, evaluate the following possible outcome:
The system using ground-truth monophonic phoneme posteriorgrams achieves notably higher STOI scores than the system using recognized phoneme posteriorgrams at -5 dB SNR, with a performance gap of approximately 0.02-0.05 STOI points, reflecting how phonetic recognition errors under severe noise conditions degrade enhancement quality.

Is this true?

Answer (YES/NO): NO